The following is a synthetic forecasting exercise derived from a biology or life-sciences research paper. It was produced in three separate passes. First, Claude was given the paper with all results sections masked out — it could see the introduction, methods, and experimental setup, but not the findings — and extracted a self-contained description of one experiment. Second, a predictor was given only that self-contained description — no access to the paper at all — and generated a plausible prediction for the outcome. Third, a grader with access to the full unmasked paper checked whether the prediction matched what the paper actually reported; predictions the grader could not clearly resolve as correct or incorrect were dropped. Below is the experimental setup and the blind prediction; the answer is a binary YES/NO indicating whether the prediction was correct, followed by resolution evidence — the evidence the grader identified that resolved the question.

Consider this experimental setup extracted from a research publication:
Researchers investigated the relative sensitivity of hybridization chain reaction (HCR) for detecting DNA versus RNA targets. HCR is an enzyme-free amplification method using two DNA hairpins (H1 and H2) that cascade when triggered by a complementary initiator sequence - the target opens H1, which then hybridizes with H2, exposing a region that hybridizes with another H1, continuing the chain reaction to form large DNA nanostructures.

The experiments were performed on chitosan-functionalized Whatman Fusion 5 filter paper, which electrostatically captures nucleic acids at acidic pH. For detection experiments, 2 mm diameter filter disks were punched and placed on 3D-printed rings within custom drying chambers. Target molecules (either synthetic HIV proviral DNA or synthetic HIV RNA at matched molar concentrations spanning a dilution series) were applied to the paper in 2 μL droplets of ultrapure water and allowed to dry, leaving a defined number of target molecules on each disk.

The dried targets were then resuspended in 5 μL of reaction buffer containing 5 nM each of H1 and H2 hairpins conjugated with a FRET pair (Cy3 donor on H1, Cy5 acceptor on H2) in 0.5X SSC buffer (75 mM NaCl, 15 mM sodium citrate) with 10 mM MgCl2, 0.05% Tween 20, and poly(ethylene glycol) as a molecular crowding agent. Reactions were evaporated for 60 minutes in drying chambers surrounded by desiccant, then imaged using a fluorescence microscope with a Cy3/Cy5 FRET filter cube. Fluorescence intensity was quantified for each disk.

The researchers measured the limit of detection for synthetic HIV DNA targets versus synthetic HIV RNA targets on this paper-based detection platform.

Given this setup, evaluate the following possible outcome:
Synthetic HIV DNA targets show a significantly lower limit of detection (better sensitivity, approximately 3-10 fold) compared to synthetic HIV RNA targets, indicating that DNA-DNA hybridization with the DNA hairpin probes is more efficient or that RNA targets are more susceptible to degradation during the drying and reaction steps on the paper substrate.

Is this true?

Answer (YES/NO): NO